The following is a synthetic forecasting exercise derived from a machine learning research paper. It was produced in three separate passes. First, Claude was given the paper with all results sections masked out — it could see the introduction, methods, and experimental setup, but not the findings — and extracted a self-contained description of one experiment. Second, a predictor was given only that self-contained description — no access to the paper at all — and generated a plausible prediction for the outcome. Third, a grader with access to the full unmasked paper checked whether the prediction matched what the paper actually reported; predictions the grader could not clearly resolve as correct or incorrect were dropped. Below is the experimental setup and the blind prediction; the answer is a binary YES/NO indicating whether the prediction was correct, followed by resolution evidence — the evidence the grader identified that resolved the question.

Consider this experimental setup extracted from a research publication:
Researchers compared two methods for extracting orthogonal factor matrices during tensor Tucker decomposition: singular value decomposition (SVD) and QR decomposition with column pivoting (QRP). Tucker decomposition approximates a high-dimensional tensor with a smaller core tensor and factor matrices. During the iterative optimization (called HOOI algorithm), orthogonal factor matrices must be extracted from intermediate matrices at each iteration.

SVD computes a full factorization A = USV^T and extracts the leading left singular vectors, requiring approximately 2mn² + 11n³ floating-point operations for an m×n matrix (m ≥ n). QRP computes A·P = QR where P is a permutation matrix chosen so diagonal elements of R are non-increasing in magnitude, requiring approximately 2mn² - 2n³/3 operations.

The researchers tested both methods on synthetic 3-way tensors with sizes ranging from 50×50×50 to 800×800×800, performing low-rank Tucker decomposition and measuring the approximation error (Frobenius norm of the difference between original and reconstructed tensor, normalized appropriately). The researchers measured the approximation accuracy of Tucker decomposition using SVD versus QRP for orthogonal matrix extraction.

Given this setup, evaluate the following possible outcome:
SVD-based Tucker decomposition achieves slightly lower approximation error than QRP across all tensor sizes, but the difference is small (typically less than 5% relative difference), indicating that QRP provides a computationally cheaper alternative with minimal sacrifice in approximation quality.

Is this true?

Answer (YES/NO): NO